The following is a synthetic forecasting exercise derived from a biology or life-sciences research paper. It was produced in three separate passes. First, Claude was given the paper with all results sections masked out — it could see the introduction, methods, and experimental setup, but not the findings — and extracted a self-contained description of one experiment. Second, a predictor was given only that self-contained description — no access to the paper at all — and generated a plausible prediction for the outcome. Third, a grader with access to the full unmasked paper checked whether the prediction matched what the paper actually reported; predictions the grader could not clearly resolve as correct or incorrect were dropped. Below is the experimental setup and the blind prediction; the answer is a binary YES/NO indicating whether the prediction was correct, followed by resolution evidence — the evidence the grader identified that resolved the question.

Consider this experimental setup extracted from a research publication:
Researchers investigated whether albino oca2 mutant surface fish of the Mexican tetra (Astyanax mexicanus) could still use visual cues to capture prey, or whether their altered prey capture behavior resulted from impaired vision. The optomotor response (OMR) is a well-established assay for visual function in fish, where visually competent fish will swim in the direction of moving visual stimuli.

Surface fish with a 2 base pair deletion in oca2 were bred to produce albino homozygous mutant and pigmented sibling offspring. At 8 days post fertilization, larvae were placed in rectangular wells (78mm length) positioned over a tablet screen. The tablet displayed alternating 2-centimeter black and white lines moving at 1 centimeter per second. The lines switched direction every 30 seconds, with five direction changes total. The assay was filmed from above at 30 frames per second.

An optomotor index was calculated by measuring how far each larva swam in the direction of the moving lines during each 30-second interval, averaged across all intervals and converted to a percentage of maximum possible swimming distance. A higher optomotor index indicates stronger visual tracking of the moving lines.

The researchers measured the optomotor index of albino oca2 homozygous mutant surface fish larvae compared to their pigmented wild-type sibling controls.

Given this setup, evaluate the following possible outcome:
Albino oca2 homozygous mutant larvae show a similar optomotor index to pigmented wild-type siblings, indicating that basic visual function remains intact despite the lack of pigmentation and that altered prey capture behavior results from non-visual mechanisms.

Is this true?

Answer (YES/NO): NO